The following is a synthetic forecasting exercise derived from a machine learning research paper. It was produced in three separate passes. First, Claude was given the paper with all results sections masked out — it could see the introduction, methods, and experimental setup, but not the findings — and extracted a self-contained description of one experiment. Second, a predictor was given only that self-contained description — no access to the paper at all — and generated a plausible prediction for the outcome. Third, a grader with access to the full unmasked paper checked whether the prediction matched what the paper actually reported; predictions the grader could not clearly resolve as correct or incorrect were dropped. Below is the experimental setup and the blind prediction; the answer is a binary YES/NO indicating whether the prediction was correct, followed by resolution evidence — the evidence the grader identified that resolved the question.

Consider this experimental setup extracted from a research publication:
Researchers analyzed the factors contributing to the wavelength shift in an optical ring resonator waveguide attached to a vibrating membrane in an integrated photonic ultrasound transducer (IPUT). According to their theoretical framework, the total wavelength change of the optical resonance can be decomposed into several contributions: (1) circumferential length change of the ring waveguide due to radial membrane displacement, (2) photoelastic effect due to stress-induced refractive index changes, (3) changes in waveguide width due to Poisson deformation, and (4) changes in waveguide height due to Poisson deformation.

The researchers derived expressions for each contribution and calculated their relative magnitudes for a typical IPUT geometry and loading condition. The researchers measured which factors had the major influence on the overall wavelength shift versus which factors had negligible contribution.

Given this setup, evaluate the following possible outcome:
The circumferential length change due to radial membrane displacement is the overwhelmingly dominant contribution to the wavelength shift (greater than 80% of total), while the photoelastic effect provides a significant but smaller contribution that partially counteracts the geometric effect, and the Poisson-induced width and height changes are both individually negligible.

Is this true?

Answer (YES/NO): NO